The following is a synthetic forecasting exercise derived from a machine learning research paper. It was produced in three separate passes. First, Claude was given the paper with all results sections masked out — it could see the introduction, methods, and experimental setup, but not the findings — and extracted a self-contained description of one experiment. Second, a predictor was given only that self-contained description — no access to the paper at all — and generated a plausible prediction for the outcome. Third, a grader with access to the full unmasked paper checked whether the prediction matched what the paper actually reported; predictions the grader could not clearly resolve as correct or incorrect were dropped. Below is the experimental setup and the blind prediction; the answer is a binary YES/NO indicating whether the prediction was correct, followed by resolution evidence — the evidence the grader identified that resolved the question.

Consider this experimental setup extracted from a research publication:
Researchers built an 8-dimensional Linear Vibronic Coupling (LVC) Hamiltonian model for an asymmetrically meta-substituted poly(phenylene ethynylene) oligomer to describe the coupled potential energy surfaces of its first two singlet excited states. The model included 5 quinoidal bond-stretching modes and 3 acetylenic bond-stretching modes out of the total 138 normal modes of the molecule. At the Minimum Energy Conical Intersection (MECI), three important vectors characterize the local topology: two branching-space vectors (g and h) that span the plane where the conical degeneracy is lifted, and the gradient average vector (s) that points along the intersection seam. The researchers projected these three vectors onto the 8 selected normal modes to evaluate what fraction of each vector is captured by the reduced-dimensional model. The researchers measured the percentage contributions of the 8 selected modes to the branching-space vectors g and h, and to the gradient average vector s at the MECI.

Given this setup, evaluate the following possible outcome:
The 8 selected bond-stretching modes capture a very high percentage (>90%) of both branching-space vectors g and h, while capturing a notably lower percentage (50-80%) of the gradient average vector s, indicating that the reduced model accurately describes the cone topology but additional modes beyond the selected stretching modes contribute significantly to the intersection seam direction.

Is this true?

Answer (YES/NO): NO